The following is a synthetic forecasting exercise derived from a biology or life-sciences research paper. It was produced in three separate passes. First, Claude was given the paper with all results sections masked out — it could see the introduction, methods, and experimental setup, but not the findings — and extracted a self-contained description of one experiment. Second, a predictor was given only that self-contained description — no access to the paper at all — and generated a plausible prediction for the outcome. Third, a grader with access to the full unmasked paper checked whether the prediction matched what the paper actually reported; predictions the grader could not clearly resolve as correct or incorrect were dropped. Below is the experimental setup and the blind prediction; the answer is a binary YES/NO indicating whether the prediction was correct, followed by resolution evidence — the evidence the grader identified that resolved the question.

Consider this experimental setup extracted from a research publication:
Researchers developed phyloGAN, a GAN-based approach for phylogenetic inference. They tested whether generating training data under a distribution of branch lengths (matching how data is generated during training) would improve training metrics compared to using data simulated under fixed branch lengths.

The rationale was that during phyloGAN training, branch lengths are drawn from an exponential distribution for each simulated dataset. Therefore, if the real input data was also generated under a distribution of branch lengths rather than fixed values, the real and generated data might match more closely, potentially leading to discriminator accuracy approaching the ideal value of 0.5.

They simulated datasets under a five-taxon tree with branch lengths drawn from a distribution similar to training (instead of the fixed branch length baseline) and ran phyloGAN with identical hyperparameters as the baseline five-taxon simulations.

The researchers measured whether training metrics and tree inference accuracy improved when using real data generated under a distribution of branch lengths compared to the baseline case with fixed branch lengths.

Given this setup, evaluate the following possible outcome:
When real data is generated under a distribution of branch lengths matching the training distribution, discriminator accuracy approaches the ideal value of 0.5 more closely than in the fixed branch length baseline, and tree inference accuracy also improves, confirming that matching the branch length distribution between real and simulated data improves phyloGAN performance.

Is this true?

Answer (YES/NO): NO